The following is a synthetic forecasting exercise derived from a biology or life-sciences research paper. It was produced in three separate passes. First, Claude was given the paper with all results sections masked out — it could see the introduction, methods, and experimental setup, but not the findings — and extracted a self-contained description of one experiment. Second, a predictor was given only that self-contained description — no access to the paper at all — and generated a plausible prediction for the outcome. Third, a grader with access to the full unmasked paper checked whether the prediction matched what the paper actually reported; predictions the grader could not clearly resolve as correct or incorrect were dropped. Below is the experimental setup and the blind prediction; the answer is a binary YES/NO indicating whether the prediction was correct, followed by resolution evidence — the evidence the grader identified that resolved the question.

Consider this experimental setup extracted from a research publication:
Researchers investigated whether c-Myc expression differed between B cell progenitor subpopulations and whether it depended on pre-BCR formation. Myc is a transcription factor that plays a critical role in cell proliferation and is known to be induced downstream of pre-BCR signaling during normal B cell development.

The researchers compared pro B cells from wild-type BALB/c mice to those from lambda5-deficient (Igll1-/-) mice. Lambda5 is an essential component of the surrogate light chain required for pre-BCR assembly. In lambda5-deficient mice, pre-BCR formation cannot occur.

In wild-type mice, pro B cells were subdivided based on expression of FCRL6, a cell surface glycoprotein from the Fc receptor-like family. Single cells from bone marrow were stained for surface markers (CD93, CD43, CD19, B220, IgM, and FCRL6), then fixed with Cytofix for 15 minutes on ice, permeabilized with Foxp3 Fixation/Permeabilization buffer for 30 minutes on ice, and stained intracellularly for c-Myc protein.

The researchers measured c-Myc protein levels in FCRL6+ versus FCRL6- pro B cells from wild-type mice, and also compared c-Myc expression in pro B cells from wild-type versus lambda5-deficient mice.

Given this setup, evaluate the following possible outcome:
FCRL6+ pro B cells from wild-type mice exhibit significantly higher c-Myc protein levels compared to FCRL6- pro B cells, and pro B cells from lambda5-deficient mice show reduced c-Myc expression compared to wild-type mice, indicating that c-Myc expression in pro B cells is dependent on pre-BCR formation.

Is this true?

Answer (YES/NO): YES